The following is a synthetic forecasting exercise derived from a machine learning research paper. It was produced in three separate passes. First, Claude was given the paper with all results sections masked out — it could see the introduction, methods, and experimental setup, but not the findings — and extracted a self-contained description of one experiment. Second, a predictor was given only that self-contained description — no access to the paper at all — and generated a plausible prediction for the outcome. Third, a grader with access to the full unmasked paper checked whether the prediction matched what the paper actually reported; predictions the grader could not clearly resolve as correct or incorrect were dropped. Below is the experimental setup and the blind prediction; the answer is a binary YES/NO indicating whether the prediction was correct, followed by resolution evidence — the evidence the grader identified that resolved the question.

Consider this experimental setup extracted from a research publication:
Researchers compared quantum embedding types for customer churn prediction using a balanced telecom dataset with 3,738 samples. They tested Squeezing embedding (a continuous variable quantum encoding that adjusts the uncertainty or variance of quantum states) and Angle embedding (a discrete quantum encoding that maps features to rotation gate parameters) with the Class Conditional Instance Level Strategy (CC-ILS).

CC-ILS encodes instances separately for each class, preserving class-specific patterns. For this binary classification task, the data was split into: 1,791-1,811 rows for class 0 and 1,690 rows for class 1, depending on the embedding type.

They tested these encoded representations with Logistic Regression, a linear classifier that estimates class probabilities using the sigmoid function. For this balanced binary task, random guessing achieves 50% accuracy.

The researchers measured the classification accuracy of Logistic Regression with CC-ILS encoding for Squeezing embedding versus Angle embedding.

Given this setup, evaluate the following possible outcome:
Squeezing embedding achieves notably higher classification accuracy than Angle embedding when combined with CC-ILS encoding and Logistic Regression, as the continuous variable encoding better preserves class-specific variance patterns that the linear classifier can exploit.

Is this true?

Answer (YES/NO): NO